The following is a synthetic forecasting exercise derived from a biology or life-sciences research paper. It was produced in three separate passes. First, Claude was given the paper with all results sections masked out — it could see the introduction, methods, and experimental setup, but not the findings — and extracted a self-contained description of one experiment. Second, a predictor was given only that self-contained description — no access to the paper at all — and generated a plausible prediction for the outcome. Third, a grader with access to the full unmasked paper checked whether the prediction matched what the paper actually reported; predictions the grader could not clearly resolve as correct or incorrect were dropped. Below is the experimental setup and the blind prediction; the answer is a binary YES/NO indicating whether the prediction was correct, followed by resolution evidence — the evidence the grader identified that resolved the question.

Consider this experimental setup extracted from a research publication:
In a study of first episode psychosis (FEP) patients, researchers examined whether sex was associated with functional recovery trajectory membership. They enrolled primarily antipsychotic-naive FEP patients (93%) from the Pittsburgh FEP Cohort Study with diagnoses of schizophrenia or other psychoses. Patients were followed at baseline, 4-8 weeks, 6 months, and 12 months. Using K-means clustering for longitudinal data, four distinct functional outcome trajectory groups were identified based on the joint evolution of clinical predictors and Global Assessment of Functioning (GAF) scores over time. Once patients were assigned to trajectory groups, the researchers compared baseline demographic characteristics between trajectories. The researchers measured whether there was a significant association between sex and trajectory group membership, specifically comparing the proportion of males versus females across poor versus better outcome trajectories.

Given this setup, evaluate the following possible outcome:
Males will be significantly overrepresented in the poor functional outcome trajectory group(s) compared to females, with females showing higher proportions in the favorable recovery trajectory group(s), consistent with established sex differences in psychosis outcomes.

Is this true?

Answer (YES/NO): YES